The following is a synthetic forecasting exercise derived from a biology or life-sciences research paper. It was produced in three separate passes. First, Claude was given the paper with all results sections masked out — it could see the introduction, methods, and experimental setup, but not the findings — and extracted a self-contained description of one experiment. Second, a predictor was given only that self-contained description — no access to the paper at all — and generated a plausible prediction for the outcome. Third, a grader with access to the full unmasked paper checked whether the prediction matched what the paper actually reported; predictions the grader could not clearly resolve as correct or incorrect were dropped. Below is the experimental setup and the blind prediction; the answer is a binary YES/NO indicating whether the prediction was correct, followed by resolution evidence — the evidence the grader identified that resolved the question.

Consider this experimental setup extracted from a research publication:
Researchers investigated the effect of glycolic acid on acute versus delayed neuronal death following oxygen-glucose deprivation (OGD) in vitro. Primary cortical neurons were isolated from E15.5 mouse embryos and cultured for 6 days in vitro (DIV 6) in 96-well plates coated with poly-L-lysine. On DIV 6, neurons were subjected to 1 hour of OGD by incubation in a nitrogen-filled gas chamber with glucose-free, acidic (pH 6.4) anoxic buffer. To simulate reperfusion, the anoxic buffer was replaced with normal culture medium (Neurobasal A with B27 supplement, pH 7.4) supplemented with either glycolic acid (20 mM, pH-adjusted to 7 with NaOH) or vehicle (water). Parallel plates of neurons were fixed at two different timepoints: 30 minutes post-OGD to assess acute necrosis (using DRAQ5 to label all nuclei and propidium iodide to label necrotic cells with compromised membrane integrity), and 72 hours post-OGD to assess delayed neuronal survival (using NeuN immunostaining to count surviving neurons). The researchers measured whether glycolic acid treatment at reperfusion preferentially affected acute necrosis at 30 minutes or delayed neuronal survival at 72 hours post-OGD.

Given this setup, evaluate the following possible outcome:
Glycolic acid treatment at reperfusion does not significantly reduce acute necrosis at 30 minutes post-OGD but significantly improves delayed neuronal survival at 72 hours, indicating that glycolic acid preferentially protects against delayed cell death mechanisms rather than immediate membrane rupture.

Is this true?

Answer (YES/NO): NO